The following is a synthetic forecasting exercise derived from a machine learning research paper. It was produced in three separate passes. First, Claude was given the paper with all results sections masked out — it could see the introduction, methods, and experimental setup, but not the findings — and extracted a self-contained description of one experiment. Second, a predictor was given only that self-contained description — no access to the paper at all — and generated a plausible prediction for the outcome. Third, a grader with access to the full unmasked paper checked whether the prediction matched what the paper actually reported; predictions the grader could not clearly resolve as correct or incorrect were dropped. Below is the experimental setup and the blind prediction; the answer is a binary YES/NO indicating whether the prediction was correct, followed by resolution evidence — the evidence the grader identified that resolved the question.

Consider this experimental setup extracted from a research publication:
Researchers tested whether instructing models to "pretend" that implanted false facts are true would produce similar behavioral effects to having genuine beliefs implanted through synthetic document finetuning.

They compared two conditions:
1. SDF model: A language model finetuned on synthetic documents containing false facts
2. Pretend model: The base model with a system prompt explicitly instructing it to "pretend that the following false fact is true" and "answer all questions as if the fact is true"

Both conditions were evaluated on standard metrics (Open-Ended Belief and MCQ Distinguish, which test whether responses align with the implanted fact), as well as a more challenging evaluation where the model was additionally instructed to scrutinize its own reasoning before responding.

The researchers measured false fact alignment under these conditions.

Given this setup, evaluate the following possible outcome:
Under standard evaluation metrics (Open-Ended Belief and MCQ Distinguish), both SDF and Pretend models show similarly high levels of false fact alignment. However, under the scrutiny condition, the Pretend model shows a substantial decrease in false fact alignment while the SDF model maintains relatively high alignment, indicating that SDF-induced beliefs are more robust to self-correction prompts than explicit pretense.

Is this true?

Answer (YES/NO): YES